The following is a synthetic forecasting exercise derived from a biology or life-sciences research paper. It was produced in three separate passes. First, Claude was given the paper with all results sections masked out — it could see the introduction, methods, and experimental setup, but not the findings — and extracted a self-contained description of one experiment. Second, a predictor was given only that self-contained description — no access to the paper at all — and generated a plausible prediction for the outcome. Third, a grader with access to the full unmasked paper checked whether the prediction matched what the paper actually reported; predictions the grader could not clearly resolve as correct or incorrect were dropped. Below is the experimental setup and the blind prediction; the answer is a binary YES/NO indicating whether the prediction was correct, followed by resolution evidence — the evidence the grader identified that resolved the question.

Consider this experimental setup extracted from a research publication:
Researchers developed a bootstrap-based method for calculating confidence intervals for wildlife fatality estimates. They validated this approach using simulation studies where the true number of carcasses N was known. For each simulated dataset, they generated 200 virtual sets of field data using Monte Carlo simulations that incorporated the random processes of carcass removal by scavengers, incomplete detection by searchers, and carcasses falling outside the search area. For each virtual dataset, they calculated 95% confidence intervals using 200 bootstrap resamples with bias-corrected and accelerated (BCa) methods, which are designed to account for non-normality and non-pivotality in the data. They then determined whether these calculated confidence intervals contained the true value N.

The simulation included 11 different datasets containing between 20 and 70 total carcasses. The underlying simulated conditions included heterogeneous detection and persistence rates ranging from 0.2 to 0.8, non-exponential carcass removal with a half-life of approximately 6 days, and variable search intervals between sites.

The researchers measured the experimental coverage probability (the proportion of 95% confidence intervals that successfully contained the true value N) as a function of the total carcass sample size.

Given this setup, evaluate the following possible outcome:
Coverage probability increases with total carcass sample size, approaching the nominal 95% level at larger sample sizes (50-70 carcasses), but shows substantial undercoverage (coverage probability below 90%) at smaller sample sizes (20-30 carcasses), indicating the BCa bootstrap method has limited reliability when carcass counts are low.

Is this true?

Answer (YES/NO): NO